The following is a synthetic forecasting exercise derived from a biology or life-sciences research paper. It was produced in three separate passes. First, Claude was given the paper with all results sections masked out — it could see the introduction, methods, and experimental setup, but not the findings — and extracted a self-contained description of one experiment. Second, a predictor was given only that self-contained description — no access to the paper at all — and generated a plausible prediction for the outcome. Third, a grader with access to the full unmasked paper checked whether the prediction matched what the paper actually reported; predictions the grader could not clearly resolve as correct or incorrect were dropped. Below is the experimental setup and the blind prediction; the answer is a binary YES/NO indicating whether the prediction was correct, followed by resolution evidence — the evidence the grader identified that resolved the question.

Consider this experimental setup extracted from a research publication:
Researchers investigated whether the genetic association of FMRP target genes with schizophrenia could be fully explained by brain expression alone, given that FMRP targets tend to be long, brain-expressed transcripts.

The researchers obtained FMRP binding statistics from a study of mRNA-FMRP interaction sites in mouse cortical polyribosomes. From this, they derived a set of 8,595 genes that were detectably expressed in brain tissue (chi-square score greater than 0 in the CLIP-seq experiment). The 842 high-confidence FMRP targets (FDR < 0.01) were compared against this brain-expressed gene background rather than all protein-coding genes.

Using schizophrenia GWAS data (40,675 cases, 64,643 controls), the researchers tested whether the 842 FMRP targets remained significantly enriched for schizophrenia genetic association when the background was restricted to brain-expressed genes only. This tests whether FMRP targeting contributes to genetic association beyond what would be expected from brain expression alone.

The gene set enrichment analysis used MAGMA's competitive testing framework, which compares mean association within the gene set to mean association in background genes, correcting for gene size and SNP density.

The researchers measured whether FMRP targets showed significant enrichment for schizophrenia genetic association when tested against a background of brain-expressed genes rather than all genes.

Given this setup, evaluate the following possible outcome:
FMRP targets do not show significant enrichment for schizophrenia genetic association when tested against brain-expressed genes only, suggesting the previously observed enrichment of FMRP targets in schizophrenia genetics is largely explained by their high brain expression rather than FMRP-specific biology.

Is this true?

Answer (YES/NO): NO